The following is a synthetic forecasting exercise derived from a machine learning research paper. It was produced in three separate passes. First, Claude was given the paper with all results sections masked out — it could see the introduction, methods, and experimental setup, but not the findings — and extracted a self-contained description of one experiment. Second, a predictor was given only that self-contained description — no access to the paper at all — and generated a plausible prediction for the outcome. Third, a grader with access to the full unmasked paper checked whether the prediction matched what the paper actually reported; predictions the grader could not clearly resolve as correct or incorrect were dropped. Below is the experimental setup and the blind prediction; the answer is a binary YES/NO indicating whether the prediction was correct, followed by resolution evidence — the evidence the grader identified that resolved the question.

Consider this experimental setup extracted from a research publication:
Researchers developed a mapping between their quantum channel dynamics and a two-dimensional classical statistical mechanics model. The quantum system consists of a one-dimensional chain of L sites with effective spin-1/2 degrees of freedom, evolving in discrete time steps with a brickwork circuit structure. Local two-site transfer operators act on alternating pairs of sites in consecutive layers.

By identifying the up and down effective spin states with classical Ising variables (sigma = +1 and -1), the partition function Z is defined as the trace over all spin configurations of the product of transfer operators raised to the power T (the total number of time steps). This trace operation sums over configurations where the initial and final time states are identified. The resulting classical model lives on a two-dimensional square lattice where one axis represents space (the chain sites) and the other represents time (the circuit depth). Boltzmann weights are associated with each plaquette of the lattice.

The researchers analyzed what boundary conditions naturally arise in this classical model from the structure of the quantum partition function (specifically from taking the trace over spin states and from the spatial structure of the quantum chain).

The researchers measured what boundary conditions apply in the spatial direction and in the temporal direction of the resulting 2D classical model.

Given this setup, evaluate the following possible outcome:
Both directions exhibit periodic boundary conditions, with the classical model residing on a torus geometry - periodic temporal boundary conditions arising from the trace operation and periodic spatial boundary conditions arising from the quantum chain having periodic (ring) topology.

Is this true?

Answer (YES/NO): YES